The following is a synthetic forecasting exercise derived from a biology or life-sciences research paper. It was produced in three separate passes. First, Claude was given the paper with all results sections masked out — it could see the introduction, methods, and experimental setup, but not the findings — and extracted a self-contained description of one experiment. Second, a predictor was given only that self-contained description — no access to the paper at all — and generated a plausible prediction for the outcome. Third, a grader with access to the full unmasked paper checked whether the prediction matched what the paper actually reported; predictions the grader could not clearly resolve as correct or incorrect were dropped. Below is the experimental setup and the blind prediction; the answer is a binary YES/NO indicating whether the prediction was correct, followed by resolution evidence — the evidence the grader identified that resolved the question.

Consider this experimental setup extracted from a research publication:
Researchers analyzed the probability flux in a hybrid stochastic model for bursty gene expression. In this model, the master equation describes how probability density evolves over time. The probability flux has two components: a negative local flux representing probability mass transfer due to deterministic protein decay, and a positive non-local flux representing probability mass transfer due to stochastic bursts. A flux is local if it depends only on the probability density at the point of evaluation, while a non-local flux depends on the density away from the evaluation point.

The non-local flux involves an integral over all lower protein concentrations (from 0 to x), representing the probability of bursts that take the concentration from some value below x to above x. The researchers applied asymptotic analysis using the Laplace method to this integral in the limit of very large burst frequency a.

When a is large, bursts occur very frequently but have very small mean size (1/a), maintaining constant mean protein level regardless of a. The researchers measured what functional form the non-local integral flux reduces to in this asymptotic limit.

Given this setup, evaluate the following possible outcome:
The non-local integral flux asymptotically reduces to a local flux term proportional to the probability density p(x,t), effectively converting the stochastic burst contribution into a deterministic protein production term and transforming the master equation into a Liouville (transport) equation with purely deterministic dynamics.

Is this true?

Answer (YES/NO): YES